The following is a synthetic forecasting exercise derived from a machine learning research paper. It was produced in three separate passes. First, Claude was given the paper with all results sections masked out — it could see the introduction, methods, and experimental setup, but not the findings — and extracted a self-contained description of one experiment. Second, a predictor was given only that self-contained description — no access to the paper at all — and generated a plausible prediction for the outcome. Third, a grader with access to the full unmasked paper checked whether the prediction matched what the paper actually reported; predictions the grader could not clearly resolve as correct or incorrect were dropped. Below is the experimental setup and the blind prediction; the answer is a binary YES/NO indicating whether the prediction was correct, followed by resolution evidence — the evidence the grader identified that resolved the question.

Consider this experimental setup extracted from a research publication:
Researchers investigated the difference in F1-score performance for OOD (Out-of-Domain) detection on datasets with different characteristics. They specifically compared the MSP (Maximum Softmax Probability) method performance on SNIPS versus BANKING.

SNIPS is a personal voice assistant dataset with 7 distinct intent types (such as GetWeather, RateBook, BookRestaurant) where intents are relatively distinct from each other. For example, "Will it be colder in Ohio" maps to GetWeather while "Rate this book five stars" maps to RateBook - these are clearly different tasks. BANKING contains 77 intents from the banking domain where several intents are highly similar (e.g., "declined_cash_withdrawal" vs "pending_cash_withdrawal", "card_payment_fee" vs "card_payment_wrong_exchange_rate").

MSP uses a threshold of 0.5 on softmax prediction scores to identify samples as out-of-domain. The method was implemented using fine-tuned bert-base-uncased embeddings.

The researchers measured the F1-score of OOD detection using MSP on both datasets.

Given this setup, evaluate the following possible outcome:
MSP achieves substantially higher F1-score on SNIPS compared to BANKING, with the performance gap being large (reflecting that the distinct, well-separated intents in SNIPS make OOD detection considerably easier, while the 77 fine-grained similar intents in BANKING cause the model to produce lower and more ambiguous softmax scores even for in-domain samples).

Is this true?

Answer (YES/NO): YES